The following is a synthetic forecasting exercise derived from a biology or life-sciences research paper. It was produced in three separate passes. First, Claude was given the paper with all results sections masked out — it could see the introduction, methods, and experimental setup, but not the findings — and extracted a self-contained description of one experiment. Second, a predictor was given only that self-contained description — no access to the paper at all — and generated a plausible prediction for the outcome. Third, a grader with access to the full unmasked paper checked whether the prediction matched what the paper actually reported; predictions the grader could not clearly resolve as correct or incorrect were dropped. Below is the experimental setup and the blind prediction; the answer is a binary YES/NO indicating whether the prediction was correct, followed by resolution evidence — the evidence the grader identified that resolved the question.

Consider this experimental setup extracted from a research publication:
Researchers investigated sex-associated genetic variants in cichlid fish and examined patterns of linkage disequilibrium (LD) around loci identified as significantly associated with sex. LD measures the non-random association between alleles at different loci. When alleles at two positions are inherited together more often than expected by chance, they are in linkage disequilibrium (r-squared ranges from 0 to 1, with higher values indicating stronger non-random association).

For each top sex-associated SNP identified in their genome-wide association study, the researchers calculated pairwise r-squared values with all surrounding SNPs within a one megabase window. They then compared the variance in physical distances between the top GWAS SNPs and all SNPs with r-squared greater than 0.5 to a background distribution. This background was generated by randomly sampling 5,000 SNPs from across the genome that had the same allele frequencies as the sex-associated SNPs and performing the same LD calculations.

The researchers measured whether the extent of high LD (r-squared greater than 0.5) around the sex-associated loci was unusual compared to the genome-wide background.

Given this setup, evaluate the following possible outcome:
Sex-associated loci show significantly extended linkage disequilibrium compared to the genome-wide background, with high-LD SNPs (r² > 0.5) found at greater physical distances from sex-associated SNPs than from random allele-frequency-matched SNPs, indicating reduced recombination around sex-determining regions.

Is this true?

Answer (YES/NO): NO